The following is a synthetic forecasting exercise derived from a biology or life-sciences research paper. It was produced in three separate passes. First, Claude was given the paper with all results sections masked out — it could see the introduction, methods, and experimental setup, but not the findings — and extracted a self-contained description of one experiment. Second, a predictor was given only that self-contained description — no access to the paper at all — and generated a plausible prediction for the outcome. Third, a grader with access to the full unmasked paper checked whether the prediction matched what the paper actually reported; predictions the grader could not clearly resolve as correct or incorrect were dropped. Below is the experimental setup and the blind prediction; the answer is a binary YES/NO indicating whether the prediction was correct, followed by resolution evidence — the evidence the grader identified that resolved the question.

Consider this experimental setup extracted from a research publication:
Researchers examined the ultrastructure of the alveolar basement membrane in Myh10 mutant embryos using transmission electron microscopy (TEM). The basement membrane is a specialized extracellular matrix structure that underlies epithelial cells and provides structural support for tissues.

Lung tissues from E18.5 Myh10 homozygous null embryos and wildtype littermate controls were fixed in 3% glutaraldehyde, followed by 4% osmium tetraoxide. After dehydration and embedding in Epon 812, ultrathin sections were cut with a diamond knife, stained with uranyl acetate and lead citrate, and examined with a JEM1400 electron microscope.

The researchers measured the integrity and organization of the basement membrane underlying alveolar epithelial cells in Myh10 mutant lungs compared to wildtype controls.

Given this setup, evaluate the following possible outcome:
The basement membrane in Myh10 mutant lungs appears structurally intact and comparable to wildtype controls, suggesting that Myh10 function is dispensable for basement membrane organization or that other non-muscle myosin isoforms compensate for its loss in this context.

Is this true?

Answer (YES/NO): YES